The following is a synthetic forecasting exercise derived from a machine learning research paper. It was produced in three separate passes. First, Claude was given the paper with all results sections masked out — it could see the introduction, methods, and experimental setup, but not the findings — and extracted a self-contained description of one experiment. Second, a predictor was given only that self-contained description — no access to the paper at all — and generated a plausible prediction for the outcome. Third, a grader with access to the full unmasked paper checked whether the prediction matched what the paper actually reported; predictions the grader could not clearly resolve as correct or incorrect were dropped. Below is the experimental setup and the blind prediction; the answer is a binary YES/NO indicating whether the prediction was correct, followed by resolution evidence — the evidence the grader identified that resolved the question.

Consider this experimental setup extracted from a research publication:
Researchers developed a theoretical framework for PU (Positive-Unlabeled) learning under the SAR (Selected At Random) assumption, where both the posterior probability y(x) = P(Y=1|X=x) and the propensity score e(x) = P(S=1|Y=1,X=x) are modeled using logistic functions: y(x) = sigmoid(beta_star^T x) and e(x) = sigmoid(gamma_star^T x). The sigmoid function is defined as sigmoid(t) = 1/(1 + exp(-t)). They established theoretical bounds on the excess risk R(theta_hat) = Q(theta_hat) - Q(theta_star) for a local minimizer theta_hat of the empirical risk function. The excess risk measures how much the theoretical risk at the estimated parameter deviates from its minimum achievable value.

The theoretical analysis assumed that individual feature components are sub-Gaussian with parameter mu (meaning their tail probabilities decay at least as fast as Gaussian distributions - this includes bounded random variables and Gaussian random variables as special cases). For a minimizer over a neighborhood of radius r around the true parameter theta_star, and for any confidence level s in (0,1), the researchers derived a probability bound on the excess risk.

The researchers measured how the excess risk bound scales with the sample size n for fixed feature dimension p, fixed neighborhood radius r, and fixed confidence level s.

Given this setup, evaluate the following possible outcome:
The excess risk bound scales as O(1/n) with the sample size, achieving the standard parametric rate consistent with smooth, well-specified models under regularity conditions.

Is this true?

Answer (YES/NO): NO